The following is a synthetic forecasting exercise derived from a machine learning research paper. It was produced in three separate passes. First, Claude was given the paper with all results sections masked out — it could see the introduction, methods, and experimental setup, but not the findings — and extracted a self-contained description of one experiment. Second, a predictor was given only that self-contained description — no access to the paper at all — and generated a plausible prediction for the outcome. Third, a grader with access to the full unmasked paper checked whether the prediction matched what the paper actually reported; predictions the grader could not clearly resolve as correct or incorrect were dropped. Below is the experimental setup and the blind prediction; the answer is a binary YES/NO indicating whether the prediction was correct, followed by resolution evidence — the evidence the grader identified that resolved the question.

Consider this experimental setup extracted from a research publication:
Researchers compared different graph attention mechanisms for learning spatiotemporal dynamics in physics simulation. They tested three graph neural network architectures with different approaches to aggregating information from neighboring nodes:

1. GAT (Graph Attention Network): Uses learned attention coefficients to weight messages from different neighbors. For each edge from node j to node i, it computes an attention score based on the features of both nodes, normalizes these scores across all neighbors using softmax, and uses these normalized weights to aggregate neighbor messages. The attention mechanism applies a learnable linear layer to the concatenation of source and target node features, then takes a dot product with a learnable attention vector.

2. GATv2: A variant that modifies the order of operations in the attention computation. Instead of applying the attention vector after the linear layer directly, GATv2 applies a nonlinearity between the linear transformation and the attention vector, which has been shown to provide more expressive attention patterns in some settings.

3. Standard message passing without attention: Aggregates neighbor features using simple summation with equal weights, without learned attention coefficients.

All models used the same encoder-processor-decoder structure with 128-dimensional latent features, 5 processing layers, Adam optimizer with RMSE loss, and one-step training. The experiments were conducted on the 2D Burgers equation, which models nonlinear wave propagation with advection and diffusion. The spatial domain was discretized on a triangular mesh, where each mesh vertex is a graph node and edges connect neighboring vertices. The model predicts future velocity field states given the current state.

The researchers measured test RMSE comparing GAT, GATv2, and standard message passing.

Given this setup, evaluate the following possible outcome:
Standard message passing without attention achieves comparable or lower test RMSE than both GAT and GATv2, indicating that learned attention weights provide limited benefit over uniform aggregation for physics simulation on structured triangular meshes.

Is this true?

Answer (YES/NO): YES